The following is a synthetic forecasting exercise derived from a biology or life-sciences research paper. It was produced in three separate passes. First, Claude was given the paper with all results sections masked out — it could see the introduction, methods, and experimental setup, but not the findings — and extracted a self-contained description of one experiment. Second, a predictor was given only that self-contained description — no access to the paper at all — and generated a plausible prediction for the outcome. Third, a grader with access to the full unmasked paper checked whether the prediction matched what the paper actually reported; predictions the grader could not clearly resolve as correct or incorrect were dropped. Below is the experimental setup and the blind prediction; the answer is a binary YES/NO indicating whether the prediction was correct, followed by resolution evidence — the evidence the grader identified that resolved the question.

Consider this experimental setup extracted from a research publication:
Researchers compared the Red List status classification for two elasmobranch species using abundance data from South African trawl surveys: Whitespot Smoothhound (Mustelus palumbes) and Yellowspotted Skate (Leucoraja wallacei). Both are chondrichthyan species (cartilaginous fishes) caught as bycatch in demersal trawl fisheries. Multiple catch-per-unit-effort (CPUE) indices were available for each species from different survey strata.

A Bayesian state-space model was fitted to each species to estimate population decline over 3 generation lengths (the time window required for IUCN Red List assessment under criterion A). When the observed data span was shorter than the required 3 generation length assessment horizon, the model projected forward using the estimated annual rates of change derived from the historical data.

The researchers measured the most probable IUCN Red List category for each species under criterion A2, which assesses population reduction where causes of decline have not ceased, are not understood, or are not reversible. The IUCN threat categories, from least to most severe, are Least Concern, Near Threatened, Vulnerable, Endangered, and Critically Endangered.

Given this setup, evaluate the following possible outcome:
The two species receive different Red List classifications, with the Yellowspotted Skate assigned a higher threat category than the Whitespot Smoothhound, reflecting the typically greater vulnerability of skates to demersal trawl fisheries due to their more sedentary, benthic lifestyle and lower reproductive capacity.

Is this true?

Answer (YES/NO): YES